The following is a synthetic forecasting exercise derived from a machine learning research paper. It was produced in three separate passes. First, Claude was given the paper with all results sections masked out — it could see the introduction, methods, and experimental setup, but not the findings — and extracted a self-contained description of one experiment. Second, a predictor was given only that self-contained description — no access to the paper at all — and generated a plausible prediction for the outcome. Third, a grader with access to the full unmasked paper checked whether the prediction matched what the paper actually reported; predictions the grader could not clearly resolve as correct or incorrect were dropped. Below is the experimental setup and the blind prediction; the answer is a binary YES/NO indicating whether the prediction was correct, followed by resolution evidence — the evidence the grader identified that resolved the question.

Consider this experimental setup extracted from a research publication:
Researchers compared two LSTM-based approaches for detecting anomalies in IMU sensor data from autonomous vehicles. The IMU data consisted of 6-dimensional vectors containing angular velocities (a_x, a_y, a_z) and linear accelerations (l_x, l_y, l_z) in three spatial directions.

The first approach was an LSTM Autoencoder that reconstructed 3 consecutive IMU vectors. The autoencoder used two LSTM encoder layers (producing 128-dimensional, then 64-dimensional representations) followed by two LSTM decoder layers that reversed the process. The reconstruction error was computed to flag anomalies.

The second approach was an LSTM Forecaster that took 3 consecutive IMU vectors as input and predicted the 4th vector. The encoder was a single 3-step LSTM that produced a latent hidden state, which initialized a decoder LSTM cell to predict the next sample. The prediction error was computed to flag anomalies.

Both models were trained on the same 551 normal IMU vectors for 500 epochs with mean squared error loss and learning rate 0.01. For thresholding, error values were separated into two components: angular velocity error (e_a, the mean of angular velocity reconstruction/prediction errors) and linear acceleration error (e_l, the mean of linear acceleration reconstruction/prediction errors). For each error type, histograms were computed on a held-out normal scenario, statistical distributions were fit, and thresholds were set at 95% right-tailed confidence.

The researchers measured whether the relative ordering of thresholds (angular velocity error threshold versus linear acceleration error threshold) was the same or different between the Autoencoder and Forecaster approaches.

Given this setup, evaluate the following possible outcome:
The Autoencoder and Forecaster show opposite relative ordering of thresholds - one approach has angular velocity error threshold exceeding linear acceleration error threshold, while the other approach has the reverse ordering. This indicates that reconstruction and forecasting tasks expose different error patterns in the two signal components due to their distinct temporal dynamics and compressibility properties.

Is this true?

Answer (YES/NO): YES